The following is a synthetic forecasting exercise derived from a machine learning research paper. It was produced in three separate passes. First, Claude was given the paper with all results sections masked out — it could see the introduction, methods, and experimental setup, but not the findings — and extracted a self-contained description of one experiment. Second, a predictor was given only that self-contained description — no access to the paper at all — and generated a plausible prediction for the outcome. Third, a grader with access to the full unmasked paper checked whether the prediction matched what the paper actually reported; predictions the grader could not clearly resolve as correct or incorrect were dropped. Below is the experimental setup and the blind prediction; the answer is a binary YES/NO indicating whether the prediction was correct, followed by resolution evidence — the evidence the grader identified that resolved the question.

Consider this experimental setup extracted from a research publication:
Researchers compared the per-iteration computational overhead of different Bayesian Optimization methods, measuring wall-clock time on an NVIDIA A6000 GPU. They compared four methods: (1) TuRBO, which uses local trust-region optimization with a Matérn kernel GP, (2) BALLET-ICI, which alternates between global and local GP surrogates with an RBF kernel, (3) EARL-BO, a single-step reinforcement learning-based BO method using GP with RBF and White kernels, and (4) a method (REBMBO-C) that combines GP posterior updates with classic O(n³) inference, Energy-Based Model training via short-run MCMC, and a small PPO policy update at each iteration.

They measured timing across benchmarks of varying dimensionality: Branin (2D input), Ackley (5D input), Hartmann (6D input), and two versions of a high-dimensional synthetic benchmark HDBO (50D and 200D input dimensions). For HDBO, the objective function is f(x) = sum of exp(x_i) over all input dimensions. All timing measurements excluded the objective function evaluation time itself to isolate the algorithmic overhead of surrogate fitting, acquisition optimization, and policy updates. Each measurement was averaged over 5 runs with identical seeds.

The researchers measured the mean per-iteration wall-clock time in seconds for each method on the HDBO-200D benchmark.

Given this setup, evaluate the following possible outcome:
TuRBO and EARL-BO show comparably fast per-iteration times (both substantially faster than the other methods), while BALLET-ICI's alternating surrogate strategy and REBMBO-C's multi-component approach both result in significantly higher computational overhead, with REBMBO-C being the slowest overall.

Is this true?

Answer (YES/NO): NO